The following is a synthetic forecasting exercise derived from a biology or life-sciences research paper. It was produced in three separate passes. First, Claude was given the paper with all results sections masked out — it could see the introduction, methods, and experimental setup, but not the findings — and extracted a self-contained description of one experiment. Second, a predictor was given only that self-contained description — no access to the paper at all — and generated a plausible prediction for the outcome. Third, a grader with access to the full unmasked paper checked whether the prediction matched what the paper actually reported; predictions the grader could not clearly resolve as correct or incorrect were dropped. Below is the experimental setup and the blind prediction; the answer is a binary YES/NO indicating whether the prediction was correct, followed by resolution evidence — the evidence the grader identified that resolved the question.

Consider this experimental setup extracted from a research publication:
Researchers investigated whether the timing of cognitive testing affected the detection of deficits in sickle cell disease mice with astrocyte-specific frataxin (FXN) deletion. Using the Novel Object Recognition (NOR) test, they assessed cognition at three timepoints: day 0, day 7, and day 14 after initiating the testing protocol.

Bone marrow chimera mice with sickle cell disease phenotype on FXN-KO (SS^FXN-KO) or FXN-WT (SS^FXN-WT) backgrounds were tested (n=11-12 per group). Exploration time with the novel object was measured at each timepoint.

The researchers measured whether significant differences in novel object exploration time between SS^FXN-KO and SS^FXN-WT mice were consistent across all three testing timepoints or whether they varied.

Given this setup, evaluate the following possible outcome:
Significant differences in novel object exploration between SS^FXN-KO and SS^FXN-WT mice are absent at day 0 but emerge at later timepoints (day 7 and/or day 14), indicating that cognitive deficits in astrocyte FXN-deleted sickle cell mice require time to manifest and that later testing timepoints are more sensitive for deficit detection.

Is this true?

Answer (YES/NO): NO